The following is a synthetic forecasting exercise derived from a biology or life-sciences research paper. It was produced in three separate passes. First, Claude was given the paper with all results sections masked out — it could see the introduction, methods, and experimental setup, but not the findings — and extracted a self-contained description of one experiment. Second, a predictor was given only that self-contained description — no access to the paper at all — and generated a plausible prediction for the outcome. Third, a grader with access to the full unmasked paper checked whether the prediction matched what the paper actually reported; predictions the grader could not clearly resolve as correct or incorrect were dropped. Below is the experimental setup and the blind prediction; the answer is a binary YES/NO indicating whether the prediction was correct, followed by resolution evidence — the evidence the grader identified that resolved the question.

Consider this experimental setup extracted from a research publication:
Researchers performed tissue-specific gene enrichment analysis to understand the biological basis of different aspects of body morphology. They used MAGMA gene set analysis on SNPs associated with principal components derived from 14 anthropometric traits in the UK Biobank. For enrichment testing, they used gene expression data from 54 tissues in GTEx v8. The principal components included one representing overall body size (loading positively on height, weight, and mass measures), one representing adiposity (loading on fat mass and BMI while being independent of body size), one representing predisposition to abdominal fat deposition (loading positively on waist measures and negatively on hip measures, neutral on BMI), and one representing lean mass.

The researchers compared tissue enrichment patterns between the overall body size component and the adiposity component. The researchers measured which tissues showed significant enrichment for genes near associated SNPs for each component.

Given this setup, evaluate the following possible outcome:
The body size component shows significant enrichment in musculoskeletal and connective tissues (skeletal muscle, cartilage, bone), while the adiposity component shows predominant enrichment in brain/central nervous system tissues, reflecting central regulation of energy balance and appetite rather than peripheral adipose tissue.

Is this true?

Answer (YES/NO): NO